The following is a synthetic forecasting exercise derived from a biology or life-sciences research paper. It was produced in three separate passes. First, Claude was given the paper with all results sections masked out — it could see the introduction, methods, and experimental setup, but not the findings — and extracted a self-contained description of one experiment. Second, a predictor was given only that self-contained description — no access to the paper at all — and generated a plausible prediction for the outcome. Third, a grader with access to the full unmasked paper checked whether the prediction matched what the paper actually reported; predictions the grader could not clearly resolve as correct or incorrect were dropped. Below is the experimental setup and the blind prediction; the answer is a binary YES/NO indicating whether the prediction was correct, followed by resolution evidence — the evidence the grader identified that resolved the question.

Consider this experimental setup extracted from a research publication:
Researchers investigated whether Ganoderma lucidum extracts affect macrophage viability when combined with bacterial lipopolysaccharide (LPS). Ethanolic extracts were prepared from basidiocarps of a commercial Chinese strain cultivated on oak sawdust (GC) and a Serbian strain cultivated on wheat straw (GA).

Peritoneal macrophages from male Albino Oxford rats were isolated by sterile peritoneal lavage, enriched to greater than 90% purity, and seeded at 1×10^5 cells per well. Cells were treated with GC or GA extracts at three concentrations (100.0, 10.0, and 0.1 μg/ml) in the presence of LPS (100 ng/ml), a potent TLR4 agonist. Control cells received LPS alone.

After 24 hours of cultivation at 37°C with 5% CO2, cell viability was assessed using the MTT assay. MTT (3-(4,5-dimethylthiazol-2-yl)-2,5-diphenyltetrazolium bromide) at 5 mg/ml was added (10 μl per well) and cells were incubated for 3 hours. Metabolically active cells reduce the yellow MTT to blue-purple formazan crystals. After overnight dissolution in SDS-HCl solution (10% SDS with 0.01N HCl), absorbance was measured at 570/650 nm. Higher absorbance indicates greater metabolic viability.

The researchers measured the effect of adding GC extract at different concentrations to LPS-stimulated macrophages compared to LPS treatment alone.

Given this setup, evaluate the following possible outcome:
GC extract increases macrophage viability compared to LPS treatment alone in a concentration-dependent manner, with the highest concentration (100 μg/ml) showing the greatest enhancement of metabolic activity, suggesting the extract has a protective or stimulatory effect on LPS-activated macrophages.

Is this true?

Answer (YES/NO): NO